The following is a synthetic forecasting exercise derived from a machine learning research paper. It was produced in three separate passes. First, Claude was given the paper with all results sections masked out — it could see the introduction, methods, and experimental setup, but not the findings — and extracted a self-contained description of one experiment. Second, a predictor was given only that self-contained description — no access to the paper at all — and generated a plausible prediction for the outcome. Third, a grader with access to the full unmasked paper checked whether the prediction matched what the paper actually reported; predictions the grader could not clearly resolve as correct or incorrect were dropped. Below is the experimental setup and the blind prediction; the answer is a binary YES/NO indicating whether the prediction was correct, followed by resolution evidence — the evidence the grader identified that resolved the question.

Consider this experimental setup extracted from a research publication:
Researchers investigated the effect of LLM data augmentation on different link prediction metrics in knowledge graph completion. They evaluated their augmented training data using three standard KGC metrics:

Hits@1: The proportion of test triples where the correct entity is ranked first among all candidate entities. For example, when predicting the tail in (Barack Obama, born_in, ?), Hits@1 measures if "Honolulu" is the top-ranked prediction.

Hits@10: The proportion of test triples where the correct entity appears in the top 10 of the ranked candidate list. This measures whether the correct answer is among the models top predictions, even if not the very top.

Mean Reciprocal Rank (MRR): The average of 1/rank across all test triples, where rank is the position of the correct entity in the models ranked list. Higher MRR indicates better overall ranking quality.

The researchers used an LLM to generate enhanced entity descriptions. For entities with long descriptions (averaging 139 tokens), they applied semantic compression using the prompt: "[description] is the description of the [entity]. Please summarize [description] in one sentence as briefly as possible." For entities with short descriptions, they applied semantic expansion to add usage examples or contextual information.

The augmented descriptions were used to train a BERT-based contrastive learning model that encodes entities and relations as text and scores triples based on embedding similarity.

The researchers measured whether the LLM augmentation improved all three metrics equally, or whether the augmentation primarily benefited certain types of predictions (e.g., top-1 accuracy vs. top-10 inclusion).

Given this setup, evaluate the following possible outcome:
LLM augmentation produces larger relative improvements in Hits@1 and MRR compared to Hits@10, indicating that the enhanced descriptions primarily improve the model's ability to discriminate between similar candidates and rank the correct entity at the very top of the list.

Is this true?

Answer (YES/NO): YES